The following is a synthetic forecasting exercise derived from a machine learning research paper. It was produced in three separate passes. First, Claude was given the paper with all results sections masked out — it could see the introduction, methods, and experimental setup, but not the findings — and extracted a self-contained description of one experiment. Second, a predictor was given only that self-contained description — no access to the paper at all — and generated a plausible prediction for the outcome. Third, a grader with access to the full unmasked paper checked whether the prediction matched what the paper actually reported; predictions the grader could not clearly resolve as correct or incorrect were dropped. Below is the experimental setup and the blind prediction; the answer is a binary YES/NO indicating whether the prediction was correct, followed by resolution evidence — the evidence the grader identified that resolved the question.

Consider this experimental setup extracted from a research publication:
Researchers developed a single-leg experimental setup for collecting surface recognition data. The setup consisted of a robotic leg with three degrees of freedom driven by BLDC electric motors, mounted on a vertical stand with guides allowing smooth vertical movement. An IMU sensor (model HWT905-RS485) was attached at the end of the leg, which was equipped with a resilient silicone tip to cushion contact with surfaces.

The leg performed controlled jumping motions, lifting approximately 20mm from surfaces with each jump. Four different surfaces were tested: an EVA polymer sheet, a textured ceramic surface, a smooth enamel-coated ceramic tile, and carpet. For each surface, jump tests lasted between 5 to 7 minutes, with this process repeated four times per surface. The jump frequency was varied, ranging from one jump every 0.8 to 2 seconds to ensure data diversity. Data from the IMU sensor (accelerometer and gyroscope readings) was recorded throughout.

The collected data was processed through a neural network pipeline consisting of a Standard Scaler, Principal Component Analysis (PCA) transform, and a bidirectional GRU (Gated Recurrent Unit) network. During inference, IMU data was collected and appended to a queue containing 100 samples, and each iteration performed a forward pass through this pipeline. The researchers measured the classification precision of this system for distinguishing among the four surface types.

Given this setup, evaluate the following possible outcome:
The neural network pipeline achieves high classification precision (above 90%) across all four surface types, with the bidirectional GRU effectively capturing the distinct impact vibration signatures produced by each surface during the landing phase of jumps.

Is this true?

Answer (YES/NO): YES